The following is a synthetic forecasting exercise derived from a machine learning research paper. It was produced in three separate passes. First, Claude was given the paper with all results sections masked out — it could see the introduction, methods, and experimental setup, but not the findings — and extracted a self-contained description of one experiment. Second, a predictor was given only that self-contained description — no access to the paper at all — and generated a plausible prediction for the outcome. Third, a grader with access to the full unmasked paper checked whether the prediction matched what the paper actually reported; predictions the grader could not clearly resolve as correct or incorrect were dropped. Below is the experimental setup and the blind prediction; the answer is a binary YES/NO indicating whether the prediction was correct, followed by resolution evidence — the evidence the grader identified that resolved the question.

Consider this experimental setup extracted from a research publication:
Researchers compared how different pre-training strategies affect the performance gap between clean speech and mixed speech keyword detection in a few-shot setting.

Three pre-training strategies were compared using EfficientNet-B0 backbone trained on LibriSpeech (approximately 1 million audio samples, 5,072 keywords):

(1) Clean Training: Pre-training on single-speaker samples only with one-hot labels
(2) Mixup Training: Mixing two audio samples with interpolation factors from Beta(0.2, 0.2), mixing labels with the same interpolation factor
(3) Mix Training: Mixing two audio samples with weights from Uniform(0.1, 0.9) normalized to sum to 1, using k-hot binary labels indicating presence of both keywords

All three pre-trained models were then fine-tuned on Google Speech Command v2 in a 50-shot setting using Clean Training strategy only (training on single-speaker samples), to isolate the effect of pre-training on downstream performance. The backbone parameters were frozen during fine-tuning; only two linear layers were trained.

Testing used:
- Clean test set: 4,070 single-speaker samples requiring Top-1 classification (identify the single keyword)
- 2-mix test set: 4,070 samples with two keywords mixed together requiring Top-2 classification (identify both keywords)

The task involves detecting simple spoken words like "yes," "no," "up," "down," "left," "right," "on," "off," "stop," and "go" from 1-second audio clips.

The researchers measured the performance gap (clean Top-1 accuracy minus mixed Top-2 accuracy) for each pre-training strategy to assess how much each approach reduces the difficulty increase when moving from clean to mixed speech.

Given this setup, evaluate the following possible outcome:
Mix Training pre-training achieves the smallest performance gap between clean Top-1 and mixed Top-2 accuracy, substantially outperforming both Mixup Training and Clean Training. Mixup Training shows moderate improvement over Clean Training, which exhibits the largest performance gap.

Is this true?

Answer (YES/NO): NO